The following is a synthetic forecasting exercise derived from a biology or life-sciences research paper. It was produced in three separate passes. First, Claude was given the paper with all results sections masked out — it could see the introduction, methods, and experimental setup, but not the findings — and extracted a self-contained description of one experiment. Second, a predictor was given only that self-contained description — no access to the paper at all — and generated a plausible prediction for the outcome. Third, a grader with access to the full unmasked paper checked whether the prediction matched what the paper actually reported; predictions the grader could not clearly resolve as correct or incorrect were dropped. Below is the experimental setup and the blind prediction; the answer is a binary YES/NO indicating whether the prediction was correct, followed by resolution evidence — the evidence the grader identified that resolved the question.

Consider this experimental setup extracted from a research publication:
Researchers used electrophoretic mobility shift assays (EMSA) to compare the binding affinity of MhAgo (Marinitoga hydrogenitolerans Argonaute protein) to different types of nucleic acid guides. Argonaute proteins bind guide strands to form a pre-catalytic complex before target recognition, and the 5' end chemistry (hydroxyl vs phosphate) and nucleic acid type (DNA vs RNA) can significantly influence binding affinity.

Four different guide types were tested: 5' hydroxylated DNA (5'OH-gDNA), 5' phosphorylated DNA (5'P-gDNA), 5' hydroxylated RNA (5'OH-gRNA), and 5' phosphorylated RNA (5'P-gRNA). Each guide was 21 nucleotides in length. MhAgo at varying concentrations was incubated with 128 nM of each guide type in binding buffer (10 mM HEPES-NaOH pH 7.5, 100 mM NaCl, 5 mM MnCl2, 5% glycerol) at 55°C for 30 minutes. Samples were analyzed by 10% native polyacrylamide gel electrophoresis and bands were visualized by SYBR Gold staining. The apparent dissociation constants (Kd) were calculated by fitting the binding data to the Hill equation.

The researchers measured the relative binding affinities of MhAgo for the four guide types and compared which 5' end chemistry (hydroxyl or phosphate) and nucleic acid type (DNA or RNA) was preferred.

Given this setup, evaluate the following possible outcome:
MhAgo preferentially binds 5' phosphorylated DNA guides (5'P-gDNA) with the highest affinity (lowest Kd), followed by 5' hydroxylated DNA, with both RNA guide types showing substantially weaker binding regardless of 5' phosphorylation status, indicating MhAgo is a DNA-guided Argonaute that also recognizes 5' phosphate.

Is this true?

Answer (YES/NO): NO